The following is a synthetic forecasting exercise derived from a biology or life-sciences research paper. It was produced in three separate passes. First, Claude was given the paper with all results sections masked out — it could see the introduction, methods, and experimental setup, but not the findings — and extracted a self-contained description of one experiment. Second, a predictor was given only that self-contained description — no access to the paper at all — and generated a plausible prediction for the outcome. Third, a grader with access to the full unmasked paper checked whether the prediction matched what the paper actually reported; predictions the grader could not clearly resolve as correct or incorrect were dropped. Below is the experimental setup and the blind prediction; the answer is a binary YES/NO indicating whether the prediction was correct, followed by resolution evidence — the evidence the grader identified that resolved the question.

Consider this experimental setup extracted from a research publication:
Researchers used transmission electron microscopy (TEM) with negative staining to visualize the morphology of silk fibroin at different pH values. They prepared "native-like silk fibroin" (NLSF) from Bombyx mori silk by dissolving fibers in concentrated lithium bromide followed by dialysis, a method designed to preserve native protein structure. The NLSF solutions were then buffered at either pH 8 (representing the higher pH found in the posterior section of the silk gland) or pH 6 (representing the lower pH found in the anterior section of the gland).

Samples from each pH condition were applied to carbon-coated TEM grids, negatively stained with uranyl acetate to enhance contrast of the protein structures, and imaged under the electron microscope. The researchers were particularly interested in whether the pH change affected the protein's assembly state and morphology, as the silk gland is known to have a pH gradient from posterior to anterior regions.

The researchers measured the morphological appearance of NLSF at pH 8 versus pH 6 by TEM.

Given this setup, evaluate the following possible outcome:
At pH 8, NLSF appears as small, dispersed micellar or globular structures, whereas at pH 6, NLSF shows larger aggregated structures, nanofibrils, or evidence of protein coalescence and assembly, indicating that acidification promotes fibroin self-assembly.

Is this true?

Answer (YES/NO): YES